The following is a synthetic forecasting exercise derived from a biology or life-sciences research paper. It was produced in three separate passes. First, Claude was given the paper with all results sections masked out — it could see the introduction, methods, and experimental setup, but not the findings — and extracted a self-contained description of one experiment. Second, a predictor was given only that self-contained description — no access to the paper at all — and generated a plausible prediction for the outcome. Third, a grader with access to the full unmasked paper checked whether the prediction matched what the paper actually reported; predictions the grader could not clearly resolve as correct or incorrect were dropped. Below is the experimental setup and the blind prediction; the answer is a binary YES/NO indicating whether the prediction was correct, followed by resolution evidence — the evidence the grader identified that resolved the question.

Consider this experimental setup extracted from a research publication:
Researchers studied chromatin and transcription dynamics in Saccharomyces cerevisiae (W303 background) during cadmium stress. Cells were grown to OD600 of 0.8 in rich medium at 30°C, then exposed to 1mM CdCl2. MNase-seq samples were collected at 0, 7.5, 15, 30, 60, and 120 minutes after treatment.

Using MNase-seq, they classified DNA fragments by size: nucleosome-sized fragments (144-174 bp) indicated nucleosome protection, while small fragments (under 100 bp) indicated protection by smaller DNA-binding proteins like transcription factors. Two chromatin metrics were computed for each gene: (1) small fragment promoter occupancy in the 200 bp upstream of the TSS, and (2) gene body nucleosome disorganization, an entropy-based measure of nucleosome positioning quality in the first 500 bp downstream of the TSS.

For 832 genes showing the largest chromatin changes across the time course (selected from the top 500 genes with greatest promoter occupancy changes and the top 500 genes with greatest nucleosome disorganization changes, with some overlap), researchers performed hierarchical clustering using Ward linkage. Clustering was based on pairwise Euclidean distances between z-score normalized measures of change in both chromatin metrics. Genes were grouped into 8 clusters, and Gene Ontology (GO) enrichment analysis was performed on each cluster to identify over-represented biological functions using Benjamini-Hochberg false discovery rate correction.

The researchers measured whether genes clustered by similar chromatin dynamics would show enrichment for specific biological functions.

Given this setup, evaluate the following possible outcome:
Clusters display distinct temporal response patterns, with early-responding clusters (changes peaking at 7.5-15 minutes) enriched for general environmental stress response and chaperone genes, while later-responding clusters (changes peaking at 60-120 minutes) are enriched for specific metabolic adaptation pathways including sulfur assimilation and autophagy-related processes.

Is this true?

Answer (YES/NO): NO